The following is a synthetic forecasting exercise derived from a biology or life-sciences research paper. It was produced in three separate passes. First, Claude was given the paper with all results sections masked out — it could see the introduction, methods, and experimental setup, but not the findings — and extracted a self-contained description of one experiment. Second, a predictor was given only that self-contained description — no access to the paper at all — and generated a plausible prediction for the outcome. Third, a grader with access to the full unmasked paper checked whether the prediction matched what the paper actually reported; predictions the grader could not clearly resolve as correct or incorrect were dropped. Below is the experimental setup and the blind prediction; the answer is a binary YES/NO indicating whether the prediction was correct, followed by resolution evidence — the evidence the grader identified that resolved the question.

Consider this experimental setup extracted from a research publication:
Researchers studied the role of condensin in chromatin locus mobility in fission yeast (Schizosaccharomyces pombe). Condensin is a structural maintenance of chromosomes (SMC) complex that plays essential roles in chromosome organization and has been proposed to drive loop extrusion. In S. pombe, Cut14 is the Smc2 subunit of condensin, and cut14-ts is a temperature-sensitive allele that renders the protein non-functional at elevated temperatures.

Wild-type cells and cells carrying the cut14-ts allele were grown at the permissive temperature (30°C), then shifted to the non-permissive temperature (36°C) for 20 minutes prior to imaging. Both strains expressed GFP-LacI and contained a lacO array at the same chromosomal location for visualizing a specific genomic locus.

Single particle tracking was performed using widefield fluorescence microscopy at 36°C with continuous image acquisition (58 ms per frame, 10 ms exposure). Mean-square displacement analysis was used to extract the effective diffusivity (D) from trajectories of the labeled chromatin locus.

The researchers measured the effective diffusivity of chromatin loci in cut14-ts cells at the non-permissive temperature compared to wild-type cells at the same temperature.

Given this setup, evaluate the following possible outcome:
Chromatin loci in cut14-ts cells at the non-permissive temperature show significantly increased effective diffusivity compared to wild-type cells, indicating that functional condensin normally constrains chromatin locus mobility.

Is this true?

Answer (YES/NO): YES